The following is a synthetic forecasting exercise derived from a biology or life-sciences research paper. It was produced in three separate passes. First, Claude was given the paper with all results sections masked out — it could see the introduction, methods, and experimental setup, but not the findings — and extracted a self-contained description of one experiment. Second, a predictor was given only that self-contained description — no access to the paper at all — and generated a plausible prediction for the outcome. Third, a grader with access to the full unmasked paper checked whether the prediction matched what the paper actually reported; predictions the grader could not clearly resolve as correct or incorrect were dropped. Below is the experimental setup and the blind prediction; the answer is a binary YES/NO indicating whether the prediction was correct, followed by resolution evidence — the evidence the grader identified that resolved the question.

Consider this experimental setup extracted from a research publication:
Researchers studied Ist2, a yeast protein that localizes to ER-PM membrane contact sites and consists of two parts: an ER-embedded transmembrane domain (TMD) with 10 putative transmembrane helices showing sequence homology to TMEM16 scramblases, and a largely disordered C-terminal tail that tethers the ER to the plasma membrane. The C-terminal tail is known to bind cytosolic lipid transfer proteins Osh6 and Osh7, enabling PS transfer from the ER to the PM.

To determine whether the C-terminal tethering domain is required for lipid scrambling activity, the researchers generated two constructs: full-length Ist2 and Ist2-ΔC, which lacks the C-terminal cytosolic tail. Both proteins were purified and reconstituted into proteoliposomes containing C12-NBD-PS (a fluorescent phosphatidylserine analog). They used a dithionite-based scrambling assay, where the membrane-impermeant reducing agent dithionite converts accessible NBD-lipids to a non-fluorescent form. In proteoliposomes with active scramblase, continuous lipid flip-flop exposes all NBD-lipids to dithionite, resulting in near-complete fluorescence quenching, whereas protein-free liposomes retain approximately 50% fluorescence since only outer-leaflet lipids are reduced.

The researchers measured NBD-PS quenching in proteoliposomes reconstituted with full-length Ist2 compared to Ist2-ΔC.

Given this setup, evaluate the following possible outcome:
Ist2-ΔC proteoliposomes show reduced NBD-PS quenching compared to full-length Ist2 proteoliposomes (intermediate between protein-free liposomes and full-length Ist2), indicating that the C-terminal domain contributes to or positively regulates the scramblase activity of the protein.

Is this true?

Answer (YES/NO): NO